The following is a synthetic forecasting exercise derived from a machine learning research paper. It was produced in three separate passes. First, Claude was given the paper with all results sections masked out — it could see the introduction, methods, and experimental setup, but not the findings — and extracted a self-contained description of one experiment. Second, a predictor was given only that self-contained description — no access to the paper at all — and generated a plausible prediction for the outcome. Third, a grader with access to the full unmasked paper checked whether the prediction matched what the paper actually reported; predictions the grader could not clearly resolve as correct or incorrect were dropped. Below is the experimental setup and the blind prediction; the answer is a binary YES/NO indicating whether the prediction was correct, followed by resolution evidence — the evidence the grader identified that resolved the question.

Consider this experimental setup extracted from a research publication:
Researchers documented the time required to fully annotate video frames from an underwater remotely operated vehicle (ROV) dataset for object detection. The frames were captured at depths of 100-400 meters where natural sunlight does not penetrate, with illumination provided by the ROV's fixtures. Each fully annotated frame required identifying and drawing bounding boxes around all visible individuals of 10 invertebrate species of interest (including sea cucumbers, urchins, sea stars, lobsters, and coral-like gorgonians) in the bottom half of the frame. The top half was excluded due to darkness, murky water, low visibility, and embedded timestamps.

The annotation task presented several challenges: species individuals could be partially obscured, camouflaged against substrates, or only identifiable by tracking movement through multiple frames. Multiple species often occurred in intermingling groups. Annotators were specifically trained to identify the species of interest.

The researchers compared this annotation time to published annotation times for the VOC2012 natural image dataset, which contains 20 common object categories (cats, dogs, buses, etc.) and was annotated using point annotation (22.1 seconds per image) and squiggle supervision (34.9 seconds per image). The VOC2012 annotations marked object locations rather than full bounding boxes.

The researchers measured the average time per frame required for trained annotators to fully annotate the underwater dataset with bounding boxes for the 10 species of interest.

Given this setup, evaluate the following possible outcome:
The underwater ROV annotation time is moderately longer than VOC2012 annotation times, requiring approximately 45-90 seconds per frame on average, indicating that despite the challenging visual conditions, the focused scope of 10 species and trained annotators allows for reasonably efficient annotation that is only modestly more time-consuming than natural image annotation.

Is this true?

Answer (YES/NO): NO